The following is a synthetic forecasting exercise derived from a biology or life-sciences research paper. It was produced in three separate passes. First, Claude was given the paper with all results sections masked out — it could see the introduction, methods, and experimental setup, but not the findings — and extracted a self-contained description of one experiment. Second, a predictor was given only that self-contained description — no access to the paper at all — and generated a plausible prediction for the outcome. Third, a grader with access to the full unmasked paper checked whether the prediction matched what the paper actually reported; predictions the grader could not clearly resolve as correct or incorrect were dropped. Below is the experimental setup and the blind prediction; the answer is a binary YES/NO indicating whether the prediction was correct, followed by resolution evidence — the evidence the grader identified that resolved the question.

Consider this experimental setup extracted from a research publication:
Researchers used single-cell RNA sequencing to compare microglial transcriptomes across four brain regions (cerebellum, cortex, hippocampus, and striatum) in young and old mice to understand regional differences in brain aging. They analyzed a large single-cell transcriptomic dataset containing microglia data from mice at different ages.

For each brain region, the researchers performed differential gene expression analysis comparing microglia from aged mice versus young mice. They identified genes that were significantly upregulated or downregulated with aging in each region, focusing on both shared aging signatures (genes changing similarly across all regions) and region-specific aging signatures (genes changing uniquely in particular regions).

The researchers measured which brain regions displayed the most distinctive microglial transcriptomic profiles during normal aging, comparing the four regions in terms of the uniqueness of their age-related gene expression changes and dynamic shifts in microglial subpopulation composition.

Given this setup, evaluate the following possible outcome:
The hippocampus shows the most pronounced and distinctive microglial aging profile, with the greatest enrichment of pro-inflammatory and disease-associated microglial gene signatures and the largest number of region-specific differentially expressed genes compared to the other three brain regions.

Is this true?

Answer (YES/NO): NO